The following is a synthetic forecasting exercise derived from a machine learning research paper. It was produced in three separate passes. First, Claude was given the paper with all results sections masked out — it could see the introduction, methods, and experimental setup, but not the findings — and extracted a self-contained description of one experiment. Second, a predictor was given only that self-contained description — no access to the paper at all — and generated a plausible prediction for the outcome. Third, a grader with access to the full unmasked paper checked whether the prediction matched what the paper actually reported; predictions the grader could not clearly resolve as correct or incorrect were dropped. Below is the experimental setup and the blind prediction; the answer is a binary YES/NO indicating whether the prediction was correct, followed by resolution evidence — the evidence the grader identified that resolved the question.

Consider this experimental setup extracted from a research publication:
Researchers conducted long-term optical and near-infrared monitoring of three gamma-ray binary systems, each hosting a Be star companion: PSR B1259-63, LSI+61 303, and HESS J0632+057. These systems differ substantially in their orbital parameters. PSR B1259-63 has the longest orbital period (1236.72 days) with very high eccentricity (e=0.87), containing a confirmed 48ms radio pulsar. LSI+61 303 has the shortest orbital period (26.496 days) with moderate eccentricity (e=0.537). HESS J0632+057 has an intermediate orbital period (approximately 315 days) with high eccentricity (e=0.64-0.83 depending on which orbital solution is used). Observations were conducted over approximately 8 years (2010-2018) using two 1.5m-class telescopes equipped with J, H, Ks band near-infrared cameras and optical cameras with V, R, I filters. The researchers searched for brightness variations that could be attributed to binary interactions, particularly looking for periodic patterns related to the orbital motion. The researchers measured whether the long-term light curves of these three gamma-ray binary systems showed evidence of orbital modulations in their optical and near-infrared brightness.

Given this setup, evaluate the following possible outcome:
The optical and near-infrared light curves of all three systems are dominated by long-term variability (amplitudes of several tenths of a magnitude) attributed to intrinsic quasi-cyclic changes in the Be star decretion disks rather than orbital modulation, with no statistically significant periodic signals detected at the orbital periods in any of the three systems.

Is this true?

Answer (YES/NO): NO